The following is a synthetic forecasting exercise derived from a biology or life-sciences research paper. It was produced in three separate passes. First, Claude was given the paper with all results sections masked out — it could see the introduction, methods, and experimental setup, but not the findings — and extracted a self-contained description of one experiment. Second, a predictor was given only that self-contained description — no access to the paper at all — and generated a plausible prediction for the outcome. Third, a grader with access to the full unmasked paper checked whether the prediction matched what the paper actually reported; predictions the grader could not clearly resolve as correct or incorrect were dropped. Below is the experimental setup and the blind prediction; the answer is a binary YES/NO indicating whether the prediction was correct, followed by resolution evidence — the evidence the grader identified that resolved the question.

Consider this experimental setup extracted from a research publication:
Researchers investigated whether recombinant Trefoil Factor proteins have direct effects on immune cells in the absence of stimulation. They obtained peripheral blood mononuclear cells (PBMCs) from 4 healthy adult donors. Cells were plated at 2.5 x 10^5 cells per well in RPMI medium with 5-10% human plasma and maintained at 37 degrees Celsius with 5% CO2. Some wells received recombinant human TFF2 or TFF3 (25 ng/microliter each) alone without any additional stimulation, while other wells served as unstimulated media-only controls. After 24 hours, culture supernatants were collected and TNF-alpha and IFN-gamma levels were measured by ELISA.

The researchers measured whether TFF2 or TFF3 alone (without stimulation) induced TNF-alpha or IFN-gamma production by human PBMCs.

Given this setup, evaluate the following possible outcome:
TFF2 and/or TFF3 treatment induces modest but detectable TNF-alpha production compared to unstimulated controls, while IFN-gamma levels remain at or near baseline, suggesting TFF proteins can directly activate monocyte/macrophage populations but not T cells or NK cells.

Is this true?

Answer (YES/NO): NO